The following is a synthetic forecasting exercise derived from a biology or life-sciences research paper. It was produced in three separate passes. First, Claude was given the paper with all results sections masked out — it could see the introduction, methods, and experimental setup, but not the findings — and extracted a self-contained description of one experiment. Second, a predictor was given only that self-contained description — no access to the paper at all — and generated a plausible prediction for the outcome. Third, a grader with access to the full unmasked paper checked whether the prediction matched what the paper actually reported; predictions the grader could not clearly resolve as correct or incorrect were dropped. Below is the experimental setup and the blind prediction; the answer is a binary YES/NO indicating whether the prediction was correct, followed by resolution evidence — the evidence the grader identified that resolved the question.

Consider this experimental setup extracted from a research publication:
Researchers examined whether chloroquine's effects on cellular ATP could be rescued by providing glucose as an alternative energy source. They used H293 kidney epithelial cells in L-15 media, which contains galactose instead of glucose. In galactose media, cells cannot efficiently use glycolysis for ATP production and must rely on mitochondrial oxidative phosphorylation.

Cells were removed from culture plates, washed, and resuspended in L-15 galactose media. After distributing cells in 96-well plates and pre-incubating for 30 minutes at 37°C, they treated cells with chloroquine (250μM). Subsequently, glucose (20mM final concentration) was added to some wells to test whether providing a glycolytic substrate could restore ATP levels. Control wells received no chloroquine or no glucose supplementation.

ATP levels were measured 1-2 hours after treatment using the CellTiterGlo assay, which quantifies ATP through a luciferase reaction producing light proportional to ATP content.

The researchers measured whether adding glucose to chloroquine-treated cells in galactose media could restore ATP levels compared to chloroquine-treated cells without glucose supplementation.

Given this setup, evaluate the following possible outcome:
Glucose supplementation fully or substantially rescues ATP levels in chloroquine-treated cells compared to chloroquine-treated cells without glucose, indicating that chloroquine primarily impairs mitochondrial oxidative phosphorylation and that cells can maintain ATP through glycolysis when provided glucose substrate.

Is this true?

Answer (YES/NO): YES